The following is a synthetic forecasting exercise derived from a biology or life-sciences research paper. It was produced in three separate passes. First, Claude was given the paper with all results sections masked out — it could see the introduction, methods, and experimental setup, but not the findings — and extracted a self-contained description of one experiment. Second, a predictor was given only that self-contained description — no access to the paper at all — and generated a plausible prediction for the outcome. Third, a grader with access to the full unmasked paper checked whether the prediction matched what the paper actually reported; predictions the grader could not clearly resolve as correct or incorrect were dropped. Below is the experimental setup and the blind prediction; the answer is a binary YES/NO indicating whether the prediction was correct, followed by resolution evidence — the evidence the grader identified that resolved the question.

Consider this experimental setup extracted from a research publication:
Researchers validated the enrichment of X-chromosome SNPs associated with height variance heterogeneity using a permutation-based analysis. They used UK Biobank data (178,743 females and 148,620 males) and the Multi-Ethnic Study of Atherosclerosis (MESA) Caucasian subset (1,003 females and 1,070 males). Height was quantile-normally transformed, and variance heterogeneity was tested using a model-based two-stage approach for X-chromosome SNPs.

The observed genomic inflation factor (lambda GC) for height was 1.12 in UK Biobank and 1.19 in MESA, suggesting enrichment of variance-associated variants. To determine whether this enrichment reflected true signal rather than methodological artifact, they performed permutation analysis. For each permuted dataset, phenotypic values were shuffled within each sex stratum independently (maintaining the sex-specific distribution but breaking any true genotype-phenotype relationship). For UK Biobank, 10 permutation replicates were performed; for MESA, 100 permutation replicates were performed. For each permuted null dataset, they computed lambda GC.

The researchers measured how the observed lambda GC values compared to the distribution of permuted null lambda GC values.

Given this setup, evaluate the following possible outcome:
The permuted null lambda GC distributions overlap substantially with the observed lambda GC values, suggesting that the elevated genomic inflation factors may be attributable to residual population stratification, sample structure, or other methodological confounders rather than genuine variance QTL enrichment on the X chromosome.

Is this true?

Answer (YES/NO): NO